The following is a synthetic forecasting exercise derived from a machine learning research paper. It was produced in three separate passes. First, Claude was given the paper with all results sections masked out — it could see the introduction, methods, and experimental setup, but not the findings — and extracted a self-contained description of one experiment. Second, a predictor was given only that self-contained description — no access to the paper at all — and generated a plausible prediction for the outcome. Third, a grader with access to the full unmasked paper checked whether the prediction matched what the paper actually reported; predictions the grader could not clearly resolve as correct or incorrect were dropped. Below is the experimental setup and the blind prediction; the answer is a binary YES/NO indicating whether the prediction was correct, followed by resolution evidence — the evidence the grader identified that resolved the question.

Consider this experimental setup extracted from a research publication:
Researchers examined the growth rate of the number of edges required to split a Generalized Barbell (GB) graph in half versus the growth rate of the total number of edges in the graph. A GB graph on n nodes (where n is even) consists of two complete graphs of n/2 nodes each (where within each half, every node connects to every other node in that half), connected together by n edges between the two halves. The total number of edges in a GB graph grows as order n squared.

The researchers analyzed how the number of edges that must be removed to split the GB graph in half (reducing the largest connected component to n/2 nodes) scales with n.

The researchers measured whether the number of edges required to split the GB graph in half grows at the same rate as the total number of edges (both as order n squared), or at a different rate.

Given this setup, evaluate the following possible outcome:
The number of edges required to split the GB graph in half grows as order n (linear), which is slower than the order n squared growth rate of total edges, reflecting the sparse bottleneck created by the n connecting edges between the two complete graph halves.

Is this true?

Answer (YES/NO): YES